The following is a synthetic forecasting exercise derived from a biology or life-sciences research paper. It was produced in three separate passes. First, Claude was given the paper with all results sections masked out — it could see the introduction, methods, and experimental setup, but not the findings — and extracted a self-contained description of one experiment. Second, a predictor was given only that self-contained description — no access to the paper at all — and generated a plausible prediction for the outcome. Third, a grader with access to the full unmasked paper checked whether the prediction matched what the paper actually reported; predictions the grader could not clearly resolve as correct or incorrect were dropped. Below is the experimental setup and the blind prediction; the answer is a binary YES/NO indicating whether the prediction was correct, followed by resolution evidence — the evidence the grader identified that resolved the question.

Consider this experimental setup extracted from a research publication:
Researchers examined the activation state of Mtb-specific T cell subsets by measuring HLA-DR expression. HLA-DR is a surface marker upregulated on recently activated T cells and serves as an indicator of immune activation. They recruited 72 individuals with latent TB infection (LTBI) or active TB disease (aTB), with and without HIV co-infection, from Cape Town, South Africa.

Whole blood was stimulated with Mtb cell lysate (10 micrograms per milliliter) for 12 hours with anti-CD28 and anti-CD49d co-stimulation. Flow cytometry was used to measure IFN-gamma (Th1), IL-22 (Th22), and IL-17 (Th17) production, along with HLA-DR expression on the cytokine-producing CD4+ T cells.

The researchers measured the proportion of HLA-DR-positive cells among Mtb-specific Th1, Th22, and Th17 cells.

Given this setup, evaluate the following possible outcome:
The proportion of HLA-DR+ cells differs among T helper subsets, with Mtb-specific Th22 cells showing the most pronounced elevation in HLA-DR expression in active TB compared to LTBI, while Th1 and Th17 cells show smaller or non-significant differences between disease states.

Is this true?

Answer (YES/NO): NO